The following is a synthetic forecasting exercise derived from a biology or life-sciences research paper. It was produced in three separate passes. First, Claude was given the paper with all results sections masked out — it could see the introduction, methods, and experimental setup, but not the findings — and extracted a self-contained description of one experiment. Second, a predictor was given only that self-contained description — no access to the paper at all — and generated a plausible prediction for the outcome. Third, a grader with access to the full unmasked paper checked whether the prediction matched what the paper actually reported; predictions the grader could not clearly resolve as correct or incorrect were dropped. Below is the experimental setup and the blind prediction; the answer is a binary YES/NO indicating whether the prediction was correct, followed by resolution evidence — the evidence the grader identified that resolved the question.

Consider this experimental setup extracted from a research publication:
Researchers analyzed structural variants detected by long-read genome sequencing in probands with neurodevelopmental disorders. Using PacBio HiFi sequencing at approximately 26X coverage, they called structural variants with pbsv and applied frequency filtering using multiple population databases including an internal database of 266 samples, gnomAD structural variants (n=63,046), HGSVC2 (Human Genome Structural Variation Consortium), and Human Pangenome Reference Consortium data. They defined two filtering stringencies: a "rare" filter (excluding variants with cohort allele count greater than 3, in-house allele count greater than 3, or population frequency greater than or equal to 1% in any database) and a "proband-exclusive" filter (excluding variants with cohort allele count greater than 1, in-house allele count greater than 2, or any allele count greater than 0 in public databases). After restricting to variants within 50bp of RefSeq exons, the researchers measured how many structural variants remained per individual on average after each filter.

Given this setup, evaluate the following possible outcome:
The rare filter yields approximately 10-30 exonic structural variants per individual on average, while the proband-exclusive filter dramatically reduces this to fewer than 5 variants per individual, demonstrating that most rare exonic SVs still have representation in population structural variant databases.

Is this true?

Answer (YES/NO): NO